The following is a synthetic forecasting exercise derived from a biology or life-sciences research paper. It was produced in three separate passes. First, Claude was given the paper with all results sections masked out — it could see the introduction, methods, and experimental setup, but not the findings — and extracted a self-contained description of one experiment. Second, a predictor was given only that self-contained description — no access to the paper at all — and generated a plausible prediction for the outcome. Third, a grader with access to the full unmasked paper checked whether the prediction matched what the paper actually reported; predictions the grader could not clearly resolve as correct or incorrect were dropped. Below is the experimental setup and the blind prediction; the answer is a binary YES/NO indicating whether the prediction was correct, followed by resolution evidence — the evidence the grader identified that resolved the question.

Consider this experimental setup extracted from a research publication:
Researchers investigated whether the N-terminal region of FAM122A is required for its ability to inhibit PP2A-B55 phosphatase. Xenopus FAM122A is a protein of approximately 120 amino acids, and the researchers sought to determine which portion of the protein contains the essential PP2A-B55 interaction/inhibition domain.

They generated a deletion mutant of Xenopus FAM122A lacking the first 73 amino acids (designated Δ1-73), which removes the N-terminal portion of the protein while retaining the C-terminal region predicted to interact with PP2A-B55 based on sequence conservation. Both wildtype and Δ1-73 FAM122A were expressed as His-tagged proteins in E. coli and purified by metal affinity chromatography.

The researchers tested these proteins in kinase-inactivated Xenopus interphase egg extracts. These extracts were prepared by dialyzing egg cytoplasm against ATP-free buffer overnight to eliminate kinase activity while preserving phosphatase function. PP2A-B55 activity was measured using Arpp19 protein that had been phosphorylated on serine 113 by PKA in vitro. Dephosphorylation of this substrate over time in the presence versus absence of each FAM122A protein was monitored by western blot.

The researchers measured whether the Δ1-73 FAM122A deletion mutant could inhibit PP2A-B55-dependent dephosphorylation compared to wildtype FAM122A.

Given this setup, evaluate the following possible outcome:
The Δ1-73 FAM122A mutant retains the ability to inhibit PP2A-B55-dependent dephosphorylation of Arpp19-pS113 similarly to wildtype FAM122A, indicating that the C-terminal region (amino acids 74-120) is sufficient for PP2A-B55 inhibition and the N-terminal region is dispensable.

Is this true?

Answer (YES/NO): YES